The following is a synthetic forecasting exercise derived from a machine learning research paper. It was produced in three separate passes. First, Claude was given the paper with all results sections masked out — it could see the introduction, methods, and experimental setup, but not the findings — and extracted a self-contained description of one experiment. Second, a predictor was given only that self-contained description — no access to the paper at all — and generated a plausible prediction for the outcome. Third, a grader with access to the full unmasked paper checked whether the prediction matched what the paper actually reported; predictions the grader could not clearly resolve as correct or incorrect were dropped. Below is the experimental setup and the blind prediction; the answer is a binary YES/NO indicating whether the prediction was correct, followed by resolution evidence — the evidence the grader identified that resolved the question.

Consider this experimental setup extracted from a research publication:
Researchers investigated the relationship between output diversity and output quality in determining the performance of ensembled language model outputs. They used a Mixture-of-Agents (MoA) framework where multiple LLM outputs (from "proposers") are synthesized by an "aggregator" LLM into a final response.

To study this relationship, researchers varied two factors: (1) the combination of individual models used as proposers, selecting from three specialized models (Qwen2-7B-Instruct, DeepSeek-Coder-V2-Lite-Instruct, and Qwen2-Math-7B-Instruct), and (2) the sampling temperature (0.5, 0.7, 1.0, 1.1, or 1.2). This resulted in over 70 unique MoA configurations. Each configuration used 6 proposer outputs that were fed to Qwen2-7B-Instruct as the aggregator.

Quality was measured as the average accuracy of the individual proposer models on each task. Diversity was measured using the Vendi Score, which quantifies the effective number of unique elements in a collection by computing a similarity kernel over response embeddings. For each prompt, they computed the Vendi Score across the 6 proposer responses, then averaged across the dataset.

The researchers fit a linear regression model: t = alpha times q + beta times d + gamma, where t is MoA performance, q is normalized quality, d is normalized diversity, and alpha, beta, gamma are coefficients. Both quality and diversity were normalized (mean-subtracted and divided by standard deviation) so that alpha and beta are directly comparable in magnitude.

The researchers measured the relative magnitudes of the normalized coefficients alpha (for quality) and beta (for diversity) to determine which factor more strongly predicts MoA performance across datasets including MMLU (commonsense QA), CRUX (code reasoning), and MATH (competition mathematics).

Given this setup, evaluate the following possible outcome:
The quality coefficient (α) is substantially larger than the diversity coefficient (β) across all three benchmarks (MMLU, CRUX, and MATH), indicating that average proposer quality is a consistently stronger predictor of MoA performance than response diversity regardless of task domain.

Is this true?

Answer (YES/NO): YES